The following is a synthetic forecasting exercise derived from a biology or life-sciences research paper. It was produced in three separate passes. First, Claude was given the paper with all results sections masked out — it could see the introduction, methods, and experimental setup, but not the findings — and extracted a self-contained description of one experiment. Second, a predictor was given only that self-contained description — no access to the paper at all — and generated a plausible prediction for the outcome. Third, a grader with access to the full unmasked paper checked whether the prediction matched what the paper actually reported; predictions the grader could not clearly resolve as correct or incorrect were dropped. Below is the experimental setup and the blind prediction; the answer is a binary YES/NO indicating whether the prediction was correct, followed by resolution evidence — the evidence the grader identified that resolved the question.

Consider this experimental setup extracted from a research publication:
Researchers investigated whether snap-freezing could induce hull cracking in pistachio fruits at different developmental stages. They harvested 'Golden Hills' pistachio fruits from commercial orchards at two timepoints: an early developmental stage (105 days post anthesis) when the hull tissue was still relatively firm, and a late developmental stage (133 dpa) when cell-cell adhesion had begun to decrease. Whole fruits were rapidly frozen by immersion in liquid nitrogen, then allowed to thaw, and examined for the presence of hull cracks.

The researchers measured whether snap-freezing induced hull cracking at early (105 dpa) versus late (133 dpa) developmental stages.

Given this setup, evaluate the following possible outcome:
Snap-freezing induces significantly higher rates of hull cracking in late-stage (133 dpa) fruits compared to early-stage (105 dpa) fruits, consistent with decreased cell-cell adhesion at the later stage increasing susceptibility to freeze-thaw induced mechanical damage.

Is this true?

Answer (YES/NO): YES